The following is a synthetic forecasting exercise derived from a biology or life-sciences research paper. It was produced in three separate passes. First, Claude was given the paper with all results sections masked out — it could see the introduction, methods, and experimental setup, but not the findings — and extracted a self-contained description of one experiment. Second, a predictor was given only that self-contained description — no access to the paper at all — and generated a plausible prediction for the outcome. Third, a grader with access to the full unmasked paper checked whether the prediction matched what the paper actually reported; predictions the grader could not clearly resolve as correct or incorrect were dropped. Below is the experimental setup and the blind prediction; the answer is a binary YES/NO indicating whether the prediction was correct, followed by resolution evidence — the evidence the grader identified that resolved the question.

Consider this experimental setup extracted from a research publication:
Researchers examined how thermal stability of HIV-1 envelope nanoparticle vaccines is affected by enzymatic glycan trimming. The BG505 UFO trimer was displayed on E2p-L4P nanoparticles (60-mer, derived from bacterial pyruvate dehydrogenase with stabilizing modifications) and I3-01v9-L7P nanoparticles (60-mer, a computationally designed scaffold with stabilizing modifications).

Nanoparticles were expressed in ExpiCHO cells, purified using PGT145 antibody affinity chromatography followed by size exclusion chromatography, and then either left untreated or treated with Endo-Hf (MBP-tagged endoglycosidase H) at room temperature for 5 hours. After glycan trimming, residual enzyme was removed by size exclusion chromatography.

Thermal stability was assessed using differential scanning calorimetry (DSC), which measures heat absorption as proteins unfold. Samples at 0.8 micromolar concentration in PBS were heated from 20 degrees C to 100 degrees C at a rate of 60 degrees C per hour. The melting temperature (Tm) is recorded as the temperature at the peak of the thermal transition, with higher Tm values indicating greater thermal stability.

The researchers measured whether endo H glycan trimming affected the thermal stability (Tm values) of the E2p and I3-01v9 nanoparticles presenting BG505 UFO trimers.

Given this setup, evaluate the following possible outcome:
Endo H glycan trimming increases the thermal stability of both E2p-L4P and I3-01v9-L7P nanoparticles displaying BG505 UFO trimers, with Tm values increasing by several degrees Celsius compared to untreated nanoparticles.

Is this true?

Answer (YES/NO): NO